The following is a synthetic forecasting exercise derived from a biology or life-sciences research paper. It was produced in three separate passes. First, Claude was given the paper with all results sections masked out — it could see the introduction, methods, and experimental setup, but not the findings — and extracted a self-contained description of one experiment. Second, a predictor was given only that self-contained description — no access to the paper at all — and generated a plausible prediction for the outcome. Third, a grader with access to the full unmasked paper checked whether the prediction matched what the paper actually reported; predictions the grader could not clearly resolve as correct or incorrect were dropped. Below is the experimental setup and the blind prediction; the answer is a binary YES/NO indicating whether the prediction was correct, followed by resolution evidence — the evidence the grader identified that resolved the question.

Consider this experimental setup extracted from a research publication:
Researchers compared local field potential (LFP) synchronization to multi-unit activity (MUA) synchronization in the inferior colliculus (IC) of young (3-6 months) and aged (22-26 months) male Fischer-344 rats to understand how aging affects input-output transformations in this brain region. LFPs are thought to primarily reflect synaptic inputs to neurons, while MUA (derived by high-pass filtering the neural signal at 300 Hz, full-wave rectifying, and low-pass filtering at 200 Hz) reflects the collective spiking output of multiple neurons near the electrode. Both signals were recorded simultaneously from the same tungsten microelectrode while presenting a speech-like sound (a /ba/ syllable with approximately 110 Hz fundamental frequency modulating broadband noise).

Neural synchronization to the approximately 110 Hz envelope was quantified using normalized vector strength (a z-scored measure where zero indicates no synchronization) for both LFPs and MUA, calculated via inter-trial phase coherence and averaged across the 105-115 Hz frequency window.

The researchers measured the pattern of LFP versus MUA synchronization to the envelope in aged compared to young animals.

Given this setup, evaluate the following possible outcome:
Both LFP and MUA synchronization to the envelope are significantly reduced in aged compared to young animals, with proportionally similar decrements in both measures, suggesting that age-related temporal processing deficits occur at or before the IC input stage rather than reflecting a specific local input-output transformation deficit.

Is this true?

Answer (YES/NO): NO